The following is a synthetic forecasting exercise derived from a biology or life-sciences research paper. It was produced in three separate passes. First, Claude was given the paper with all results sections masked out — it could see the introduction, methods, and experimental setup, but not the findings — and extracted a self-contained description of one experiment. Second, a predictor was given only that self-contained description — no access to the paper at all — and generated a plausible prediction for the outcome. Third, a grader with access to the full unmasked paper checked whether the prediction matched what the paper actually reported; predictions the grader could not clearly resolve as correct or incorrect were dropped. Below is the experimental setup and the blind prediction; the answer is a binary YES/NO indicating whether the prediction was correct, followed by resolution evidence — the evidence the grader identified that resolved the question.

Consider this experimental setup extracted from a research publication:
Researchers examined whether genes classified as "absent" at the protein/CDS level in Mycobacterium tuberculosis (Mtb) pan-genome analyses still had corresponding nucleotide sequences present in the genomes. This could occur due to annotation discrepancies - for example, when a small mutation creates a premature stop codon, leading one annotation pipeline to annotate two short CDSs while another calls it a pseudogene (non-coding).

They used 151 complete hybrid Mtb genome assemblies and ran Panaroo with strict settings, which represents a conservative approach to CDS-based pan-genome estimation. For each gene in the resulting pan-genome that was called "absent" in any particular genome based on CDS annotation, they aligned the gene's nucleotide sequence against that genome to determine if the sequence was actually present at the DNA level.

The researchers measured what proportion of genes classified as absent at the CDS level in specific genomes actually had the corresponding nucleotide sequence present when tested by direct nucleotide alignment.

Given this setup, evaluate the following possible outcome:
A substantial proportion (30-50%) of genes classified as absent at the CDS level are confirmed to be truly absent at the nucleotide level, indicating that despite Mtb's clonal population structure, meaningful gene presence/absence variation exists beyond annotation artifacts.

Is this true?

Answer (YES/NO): NO